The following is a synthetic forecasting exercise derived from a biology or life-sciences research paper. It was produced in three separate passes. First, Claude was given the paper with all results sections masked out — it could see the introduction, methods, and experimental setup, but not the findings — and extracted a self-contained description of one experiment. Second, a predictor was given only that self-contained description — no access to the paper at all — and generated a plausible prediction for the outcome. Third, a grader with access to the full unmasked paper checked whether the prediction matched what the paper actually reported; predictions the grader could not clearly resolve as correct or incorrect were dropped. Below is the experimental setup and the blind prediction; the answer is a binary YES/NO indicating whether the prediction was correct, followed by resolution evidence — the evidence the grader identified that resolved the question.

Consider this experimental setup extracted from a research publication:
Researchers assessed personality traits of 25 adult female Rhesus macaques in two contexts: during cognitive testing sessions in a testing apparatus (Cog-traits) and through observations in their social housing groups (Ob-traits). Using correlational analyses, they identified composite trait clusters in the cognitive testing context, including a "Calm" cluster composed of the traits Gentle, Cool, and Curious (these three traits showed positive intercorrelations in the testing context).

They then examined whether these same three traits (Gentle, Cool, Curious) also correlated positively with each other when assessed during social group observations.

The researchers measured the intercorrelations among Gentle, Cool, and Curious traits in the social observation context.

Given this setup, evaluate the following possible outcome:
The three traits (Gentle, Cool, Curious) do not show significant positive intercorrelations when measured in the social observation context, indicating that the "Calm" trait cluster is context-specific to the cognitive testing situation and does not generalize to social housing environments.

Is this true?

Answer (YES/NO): YES